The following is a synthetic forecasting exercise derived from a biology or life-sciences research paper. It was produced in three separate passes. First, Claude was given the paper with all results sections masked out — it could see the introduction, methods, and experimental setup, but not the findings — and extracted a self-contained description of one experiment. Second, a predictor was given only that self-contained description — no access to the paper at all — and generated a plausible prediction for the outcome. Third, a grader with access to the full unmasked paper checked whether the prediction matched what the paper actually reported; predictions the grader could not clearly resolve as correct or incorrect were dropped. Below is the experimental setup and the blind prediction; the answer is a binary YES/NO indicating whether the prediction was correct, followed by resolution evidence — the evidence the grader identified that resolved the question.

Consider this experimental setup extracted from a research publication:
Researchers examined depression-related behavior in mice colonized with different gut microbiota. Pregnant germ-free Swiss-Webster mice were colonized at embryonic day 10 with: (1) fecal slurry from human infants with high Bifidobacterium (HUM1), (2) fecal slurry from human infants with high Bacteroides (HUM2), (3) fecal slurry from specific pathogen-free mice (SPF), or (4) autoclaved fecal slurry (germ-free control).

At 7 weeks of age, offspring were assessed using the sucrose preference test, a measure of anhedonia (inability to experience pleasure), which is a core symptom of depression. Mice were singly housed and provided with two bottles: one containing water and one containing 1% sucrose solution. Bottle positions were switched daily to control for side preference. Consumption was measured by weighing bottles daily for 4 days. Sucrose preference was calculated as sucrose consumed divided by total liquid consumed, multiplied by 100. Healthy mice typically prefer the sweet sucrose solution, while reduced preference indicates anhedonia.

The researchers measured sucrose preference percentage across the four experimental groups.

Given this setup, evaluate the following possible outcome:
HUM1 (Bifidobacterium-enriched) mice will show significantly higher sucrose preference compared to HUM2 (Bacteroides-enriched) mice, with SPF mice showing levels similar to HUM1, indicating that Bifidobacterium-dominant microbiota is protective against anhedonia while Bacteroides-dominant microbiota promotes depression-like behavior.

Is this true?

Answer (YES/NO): NO